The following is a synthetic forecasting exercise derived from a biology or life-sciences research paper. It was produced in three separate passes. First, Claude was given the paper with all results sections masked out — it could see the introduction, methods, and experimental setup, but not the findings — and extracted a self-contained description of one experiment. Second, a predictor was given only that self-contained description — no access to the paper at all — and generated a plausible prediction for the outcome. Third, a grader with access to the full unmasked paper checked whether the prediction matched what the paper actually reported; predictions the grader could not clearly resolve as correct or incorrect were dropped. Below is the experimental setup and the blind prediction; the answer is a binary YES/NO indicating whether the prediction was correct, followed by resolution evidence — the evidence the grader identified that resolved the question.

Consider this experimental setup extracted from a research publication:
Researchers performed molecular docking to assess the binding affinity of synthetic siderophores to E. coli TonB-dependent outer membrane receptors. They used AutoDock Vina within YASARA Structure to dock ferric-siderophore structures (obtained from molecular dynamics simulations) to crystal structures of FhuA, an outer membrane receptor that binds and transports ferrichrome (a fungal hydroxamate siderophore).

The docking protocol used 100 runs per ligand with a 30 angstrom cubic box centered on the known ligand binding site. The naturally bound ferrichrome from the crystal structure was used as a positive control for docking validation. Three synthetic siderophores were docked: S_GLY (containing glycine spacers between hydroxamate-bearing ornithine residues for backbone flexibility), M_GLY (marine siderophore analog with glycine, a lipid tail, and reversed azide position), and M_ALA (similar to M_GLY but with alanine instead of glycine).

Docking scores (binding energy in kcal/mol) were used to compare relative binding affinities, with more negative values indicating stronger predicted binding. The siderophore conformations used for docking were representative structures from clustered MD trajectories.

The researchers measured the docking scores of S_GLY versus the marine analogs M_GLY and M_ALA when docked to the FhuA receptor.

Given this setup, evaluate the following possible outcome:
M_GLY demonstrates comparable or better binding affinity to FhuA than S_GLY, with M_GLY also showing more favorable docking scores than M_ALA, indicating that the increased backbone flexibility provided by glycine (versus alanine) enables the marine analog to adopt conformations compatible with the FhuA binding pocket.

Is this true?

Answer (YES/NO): NO